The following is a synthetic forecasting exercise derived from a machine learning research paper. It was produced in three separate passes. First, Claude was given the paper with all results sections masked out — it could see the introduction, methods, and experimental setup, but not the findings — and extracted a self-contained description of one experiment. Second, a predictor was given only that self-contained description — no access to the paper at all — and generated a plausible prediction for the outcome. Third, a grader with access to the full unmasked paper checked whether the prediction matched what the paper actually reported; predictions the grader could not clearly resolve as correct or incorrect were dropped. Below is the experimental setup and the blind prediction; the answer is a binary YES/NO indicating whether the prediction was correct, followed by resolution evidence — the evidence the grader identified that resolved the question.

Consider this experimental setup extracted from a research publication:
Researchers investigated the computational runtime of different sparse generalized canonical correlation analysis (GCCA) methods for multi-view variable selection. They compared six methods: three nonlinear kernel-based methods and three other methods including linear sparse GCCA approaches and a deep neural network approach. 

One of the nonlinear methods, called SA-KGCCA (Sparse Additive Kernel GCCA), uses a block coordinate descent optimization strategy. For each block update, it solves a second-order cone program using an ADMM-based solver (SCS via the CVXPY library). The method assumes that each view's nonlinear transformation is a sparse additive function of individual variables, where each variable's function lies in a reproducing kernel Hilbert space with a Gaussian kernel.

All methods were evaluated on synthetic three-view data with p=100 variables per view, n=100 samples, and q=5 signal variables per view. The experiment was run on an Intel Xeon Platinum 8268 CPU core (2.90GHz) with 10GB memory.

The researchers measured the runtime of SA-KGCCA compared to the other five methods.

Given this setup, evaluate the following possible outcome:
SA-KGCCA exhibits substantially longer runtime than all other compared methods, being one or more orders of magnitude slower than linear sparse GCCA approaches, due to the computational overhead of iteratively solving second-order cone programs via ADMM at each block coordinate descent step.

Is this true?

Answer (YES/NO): YES